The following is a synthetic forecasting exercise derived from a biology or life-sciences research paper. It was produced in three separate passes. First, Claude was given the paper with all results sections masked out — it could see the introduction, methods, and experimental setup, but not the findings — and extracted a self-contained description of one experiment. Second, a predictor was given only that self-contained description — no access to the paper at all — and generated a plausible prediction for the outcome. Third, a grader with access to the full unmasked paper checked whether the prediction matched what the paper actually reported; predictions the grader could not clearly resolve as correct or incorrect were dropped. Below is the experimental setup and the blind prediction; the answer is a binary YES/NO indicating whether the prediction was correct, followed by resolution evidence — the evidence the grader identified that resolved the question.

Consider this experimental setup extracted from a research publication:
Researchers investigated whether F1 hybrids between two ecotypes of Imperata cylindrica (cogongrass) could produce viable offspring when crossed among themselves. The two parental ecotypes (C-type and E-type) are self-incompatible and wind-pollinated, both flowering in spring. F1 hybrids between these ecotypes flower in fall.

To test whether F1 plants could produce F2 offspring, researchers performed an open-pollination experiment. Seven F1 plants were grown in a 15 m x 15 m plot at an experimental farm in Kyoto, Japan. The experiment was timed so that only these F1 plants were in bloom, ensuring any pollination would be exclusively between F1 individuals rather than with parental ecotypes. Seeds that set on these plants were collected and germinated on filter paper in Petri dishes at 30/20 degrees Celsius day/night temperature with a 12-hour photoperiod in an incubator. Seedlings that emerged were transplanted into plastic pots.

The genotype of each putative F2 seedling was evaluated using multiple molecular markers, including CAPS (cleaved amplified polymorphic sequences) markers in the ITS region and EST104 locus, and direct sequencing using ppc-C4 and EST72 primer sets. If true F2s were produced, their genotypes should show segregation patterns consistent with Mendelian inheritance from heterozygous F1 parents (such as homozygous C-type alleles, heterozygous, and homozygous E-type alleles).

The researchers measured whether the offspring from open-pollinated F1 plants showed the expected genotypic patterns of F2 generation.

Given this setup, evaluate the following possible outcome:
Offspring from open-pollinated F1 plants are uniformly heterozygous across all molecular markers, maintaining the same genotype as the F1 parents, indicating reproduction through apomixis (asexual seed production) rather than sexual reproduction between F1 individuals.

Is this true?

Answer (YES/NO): NO